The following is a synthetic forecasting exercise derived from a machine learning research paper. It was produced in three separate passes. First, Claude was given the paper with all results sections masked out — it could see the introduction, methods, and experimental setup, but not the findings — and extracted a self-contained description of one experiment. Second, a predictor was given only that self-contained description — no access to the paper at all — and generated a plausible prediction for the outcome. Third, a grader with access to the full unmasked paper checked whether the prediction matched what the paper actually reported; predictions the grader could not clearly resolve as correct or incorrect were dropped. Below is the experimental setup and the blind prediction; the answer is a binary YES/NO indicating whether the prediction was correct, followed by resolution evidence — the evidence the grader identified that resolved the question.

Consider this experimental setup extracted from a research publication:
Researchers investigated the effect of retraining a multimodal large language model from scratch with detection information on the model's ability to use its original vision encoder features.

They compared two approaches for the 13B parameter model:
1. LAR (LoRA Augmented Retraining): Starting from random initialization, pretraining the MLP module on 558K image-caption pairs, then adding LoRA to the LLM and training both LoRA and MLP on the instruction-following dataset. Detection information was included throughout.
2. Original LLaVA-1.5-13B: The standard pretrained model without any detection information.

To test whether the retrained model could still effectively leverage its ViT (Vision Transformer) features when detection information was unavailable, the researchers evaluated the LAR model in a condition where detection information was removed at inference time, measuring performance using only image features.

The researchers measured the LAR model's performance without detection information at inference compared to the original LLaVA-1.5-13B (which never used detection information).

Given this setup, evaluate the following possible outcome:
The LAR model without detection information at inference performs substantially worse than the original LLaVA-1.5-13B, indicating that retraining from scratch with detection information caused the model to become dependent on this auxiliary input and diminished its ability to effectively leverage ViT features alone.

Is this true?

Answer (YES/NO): YES